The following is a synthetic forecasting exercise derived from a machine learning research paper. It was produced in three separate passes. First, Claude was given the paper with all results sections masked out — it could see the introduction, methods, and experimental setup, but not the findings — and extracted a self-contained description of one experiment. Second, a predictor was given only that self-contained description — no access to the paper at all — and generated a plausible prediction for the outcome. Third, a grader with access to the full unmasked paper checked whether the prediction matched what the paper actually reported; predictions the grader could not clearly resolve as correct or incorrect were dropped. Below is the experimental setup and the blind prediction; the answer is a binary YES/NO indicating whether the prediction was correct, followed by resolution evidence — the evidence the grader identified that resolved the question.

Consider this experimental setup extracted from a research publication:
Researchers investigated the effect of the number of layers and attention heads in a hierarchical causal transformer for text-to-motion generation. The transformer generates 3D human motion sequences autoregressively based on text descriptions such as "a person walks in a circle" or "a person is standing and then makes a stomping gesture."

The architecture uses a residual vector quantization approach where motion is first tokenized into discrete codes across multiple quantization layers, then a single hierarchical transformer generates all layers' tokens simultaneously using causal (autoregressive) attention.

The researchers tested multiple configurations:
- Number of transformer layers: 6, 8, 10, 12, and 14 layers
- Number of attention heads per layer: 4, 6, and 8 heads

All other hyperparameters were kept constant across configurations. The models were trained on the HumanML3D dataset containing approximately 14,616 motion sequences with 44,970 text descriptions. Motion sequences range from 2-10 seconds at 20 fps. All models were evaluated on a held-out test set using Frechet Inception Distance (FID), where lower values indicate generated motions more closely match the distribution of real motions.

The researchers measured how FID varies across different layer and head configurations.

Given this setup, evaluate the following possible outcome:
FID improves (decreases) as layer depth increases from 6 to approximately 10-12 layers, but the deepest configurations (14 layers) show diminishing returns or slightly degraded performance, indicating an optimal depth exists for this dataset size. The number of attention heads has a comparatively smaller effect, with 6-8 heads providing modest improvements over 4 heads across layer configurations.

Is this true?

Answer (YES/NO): NO